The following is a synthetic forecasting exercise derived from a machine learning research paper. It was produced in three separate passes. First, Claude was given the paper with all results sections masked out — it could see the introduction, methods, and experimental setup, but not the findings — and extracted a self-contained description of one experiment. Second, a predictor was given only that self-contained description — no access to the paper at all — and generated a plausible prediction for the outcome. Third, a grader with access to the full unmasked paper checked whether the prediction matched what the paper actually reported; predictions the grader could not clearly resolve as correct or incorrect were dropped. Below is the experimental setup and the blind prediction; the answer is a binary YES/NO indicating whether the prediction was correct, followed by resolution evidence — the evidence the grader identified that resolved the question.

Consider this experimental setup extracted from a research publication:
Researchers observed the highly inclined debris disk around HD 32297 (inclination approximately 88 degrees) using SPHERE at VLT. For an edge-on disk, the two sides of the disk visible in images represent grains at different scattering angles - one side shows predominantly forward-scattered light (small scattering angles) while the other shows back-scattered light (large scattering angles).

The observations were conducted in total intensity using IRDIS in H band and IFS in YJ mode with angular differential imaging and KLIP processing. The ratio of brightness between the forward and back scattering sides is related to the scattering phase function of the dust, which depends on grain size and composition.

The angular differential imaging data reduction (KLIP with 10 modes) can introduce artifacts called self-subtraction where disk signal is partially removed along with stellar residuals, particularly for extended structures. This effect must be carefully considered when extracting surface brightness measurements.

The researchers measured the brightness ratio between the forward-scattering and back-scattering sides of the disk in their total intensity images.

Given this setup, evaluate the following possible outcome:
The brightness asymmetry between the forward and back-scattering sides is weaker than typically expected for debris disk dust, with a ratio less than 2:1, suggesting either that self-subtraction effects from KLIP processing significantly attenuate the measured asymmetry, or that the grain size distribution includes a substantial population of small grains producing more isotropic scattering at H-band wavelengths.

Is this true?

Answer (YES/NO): NO